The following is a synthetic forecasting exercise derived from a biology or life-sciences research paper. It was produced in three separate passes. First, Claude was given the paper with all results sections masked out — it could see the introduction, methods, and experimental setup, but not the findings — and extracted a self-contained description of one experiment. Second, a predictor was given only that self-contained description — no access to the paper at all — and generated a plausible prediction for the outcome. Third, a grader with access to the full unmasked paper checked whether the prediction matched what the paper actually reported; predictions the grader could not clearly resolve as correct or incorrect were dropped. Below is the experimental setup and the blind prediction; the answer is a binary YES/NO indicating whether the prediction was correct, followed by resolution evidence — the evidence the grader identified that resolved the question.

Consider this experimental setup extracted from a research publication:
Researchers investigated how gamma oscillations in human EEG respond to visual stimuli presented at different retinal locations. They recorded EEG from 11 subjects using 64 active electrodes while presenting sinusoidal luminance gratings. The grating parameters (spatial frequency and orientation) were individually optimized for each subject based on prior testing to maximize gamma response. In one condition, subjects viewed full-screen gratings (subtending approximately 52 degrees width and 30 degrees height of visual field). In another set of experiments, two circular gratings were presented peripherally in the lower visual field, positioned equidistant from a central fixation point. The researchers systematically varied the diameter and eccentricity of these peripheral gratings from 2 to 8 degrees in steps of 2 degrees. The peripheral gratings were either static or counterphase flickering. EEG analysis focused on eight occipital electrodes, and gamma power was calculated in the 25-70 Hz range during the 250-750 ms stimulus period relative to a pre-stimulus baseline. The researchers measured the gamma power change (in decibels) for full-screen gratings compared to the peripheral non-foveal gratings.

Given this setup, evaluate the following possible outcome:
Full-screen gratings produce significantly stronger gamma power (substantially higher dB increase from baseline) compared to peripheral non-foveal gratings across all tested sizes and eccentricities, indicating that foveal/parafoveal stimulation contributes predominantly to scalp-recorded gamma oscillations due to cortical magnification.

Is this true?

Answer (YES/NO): YES